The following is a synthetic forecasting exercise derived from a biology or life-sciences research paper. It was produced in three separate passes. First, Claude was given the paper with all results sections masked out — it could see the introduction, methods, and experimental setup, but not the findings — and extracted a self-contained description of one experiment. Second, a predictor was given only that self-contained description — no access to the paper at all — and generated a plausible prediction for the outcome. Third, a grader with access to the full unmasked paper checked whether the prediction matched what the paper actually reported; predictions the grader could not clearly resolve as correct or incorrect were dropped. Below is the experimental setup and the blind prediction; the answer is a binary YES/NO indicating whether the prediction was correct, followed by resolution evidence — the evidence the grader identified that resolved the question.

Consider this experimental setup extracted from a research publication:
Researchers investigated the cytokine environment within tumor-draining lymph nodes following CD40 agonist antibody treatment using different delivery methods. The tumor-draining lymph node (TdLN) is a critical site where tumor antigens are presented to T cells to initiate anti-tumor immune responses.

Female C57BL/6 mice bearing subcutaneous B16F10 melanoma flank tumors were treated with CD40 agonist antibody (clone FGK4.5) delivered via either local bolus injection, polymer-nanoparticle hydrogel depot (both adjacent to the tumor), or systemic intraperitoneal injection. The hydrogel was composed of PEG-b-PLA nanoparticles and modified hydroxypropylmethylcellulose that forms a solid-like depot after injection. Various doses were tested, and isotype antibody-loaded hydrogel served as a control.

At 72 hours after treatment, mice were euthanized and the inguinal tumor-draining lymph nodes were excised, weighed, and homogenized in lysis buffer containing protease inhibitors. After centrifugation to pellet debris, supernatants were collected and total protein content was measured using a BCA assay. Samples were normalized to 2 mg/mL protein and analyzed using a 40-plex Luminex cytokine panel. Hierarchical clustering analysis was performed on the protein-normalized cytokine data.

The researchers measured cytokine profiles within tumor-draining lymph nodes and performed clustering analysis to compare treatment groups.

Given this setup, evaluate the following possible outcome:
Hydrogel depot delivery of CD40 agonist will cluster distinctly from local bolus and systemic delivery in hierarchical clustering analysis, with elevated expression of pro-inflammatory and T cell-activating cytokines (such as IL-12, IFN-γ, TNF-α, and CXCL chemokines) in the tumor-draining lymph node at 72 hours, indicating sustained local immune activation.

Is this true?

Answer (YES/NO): NO